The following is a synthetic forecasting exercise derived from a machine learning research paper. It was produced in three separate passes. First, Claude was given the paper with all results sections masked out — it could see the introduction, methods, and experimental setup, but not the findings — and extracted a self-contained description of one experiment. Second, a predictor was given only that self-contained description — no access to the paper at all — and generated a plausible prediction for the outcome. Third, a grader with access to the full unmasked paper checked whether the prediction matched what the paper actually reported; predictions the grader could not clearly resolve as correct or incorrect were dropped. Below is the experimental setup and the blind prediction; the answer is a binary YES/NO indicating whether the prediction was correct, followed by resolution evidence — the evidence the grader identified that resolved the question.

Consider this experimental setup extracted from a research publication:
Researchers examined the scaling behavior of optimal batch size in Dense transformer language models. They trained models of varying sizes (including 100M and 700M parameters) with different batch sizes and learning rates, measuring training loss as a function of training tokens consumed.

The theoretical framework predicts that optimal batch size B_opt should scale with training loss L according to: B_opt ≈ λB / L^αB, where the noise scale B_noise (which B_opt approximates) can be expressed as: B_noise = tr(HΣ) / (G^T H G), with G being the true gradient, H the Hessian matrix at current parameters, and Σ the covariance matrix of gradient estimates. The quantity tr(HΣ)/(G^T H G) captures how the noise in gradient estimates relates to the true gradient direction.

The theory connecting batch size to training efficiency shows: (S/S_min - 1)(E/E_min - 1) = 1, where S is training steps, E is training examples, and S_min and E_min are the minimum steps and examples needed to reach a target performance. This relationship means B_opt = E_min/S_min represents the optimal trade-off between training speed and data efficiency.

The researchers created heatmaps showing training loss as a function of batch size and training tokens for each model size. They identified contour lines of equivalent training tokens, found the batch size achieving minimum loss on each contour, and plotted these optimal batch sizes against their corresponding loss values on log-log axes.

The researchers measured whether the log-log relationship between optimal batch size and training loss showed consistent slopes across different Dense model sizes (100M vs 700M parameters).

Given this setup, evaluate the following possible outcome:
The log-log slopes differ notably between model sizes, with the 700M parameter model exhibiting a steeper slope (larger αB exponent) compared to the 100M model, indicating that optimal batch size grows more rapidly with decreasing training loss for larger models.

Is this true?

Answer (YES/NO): NO